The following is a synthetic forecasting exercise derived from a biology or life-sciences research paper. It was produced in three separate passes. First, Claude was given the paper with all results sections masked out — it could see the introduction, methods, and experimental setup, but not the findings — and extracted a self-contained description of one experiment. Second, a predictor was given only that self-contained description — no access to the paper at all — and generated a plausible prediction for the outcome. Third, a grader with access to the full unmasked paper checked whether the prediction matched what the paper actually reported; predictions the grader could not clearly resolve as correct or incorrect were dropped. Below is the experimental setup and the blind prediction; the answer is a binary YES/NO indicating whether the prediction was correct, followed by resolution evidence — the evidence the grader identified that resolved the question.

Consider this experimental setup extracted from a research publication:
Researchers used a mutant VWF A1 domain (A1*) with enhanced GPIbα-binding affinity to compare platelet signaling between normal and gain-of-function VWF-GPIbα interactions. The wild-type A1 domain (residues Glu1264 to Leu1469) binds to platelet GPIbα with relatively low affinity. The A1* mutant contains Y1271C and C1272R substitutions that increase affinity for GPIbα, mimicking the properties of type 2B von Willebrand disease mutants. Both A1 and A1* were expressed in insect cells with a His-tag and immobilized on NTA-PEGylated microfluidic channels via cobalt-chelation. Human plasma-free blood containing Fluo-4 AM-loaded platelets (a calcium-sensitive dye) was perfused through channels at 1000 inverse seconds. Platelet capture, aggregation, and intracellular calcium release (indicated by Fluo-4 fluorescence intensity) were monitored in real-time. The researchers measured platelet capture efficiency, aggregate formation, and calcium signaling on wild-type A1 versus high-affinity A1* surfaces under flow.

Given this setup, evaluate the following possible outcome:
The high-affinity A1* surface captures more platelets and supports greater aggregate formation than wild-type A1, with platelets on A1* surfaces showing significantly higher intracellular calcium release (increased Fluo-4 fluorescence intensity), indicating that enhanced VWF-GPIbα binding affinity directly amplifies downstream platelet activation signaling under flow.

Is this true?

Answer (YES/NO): NO